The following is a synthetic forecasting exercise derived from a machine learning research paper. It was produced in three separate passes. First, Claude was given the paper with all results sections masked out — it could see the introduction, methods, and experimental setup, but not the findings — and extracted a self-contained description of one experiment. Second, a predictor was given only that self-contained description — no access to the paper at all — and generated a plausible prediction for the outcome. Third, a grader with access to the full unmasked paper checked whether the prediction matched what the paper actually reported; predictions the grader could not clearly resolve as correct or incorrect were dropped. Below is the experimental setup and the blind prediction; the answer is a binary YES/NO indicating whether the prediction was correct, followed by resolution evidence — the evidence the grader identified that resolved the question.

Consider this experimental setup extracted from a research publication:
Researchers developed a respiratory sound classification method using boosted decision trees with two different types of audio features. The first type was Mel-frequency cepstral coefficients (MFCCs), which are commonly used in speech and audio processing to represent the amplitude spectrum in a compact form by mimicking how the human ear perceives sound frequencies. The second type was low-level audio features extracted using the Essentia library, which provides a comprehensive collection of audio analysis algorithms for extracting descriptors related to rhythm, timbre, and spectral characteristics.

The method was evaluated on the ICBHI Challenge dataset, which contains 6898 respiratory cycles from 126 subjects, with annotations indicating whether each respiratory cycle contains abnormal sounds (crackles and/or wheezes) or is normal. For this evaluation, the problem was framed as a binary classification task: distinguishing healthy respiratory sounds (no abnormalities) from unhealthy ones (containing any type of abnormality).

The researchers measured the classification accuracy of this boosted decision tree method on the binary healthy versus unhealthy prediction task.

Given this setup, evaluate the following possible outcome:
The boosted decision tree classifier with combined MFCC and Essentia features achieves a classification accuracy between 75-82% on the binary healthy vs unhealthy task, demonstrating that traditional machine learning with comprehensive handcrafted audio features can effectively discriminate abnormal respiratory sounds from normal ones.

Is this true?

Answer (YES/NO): NO